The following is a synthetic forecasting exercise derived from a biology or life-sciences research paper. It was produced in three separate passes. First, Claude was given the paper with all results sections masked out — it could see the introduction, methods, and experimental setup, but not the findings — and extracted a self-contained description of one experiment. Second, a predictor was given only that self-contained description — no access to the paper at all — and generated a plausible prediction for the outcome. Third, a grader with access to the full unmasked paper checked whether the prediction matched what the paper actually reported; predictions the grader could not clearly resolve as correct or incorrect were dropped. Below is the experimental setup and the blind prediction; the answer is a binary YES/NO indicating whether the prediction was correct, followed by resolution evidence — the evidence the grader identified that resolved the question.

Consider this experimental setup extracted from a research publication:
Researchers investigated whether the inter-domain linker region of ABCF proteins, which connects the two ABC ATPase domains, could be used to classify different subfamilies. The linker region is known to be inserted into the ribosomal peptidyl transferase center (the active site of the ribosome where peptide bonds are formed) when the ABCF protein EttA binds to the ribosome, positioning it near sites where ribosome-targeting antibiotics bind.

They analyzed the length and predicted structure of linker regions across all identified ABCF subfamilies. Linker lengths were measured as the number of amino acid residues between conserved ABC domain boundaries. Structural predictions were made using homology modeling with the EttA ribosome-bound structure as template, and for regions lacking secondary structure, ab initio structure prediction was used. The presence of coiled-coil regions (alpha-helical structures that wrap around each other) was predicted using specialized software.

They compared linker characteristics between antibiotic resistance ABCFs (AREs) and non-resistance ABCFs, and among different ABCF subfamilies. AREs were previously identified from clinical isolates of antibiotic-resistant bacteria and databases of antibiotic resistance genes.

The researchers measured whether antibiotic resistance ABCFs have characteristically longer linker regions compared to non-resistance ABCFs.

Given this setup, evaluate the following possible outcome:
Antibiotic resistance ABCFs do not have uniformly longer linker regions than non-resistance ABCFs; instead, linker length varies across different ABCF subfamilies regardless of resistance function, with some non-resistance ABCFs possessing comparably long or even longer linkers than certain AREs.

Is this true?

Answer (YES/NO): YES